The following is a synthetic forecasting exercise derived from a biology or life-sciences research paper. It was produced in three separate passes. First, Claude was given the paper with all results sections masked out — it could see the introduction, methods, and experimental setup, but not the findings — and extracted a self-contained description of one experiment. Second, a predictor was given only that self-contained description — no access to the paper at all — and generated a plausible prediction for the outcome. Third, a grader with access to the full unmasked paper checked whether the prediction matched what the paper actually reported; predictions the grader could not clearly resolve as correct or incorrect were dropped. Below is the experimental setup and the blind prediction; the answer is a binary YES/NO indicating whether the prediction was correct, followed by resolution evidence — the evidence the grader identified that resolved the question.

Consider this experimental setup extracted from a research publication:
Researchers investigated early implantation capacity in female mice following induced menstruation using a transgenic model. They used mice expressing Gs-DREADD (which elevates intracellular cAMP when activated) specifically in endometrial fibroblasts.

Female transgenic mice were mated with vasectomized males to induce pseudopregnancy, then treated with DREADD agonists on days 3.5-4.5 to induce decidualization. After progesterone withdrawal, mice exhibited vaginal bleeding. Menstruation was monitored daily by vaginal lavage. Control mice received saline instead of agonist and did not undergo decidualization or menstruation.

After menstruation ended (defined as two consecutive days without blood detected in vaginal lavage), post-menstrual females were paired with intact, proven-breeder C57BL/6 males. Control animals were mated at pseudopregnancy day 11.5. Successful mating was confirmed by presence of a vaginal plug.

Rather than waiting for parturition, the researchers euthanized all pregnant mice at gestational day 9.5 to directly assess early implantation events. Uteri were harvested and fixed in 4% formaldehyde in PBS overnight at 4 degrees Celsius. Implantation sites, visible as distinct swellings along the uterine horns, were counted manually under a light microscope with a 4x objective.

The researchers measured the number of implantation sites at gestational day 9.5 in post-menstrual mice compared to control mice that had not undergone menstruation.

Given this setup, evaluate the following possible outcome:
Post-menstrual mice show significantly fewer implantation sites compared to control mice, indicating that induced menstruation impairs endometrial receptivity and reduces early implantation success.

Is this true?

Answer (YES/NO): NO